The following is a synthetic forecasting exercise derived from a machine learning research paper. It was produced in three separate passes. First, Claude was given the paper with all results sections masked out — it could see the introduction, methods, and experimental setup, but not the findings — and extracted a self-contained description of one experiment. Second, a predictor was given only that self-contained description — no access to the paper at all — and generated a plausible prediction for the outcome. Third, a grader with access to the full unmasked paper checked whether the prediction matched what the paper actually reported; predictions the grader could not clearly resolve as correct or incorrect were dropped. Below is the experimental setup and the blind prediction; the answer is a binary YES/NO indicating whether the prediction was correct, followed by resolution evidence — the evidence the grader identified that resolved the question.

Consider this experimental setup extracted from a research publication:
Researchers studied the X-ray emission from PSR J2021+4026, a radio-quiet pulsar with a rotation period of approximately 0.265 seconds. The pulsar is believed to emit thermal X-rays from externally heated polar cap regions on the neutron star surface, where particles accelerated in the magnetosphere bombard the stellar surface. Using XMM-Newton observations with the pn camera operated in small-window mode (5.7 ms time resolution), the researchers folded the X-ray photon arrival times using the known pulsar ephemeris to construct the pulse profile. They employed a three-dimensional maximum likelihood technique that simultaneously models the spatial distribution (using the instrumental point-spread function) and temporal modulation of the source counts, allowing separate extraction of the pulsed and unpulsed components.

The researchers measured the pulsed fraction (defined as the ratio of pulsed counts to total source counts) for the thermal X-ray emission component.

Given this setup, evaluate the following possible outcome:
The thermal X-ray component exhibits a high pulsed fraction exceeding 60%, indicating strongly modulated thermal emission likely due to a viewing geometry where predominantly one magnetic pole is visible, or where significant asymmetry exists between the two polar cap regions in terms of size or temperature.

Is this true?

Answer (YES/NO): YES